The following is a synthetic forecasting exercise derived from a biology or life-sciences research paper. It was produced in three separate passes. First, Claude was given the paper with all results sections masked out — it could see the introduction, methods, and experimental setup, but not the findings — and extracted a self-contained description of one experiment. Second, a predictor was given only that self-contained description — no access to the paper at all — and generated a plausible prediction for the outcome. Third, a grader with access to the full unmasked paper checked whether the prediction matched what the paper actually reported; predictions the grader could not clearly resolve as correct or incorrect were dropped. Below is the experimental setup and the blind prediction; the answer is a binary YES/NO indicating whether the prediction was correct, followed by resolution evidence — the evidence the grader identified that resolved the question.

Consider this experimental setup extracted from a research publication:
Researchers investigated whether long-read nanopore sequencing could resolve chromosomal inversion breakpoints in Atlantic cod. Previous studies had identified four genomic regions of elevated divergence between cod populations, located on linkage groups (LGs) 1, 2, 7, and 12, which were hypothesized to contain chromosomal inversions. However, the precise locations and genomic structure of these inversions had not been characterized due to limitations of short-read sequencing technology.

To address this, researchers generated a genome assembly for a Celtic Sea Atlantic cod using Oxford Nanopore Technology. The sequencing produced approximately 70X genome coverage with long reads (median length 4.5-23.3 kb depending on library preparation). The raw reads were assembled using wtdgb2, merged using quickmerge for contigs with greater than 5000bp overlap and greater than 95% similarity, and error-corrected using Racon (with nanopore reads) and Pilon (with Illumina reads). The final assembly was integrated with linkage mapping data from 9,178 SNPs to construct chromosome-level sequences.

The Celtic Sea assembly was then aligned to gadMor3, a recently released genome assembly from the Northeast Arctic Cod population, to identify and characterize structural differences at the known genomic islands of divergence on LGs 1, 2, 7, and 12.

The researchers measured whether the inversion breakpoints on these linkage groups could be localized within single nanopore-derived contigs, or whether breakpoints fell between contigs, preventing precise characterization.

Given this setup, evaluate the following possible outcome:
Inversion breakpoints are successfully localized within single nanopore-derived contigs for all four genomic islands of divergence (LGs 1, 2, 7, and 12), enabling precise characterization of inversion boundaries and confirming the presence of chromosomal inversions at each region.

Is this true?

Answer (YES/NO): NO